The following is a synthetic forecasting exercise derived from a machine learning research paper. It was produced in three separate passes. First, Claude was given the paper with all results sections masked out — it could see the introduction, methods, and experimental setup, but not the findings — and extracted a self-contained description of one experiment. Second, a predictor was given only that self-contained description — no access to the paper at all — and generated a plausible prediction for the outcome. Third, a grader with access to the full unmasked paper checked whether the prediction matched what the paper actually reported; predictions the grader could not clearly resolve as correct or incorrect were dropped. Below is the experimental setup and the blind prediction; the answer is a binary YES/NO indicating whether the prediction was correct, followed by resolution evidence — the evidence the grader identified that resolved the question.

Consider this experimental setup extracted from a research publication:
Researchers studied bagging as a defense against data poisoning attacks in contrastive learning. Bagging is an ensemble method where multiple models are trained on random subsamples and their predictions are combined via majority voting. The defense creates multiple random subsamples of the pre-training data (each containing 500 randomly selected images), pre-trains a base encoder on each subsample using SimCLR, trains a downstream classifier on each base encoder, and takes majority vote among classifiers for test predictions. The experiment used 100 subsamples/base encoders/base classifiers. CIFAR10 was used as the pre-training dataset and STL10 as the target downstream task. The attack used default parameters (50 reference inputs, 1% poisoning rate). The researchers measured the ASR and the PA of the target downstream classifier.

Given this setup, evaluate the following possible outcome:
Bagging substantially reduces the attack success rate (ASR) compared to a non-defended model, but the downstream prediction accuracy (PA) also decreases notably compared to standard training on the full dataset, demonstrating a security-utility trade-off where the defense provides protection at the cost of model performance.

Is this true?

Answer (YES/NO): YES